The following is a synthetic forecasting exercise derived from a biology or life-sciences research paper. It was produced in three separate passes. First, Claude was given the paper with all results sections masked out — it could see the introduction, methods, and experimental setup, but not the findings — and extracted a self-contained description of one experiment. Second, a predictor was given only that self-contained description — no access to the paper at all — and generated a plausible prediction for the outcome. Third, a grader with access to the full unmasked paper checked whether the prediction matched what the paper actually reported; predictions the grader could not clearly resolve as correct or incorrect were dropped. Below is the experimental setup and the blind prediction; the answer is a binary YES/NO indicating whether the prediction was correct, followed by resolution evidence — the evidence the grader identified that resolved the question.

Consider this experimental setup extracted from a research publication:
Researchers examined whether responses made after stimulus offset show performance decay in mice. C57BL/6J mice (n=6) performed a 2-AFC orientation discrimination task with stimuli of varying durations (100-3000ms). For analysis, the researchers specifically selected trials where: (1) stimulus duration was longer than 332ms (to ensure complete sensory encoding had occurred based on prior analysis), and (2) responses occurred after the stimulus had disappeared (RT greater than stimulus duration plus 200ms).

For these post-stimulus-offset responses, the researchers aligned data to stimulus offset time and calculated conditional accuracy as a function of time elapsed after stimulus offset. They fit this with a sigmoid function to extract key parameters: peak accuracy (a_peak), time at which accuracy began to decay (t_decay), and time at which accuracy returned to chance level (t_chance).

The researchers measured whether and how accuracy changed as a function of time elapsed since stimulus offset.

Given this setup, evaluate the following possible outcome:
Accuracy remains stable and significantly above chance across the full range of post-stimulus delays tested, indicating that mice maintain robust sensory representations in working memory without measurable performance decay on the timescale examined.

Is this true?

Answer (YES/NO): NO